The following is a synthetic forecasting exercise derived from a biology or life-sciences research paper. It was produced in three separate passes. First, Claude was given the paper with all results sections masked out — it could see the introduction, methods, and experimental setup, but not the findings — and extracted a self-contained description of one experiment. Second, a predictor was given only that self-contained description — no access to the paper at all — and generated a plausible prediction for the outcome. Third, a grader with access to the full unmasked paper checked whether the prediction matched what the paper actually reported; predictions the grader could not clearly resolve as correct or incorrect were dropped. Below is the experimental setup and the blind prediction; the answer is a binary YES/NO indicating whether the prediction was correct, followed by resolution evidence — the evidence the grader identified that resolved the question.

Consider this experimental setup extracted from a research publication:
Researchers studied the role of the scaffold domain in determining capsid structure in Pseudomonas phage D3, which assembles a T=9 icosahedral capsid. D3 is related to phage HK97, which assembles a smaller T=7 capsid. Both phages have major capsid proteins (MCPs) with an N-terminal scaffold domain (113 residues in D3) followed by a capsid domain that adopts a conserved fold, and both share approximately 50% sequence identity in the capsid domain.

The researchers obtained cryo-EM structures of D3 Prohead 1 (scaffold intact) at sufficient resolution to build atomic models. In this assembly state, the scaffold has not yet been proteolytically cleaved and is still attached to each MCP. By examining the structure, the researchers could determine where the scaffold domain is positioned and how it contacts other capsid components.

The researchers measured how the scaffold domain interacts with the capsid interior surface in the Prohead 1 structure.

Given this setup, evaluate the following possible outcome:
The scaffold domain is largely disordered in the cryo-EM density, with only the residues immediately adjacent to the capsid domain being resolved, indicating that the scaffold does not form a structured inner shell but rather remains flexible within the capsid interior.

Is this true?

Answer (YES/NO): NO